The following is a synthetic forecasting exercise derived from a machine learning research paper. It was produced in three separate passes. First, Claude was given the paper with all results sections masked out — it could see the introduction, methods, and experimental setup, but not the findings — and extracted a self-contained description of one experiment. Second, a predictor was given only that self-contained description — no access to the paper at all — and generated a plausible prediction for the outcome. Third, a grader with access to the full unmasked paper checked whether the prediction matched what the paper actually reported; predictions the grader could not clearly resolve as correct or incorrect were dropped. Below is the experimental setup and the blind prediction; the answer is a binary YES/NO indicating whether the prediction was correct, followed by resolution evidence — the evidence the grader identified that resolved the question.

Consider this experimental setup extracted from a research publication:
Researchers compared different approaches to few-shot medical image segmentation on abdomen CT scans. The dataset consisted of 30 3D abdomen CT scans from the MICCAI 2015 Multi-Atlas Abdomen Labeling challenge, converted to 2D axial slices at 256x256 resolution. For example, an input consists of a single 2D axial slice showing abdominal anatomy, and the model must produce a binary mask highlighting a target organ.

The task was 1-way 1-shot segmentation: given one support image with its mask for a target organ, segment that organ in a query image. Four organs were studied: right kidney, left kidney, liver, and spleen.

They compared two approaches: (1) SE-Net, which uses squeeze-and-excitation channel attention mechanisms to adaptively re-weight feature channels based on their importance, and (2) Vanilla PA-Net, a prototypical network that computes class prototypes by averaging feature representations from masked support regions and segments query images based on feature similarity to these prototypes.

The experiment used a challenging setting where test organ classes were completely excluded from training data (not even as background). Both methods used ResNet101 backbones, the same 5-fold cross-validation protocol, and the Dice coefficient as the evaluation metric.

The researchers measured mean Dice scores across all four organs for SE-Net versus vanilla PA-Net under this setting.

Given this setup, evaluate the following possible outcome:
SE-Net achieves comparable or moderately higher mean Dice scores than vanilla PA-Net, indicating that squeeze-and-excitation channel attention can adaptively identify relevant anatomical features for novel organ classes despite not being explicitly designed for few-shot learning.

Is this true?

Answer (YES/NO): NO